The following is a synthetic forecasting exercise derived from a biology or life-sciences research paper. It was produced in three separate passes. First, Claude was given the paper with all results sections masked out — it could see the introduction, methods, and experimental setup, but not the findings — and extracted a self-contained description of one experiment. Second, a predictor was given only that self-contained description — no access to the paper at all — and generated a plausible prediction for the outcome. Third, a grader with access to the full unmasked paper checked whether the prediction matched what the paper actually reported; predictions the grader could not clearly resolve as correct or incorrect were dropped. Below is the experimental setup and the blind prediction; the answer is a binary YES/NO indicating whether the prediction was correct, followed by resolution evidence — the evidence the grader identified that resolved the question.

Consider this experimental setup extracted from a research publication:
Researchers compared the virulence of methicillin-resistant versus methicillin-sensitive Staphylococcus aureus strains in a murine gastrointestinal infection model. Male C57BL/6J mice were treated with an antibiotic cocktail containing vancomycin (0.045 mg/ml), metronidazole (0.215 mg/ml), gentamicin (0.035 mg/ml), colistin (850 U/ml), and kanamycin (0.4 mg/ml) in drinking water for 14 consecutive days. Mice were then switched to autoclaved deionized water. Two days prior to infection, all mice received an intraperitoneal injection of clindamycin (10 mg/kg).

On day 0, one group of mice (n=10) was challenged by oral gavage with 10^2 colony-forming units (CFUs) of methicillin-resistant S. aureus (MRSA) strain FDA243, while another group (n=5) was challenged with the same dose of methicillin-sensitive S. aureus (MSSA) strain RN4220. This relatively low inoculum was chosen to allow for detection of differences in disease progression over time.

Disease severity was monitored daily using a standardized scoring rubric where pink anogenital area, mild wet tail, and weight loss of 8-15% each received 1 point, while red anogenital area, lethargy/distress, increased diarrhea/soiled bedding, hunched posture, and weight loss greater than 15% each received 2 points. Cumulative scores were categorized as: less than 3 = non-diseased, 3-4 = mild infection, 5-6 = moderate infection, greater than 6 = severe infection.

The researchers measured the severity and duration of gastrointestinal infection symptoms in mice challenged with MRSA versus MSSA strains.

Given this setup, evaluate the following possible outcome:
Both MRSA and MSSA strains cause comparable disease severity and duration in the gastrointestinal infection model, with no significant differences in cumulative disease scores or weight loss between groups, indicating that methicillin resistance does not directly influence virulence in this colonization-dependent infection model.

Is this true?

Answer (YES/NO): NO